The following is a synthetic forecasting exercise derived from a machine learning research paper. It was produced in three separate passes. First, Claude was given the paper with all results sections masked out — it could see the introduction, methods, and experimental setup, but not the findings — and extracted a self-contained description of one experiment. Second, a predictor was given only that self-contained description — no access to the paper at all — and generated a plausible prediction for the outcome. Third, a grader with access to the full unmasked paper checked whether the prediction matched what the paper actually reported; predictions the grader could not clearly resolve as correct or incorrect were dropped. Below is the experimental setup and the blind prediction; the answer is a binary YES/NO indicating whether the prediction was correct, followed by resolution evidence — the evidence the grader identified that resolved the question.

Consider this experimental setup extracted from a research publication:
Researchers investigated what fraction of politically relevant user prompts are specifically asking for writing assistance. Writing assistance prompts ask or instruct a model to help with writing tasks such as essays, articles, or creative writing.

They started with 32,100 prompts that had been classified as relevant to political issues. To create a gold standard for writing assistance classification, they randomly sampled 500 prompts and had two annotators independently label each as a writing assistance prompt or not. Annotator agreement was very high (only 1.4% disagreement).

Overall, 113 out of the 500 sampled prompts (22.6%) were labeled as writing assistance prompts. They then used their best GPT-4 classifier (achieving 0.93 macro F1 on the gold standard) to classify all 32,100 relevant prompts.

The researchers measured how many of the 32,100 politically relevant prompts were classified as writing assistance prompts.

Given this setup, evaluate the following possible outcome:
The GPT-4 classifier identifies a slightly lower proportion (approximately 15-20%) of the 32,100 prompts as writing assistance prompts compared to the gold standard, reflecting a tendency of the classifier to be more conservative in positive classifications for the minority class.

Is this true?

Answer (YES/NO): NO